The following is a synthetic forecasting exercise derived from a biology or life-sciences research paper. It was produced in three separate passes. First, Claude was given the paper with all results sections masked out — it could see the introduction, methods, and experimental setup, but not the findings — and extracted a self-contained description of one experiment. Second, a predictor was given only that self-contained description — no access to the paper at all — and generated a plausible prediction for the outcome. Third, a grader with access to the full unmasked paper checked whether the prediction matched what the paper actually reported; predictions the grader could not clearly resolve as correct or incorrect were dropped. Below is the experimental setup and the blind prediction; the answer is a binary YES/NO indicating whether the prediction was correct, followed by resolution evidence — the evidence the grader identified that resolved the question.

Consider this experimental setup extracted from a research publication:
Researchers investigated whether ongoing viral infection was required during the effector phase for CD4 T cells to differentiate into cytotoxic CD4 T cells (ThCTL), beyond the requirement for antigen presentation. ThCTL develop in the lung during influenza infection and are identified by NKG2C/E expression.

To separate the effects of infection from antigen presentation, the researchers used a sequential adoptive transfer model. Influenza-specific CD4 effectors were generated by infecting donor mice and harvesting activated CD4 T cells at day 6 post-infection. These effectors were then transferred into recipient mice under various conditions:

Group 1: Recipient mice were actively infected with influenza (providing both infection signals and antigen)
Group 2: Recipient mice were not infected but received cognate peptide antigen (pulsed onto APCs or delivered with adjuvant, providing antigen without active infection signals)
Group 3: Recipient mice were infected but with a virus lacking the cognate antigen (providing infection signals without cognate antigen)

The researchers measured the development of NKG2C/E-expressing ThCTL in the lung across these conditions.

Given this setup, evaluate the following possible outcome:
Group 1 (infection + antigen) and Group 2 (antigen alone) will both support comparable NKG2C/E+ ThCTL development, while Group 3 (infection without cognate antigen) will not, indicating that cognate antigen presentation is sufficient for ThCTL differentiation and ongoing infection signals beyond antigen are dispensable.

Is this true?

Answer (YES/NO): NO